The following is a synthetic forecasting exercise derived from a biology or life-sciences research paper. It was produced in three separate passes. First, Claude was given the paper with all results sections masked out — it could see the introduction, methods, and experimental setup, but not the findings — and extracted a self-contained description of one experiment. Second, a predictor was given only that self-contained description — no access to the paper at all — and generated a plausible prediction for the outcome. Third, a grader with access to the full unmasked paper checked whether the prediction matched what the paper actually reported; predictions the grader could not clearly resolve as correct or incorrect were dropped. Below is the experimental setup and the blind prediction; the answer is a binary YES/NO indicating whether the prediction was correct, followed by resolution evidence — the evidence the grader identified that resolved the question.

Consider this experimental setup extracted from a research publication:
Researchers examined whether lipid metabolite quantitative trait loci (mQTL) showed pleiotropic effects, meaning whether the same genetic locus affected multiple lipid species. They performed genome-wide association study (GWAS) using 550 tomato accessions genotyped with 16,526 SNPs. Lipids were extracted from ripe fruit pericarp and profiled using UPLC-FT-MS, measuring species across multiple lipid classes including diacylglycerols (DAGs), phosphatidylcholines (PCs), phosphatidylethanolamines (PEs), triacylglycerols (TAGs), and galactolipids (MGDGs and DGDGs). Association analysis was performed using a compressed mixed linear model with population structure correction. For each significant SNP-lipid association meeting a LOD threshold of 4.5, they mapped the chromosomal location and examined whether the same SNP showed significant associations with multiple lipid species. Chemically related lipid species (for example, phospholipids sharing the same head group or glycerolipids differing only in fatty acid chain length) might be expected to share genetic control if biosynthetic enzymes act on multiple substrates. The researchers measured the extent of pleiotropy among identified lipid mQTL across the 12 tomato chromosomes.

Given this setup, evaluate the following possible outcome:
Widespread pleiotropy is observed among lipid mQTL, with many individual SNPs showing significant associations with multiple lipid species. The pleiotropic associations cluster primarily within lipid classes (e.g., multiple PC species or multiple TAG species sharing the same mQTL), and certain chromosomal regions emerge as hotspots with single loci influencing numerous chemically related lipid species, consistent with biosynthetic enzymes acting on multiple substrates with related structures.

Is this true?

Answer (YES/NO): NO